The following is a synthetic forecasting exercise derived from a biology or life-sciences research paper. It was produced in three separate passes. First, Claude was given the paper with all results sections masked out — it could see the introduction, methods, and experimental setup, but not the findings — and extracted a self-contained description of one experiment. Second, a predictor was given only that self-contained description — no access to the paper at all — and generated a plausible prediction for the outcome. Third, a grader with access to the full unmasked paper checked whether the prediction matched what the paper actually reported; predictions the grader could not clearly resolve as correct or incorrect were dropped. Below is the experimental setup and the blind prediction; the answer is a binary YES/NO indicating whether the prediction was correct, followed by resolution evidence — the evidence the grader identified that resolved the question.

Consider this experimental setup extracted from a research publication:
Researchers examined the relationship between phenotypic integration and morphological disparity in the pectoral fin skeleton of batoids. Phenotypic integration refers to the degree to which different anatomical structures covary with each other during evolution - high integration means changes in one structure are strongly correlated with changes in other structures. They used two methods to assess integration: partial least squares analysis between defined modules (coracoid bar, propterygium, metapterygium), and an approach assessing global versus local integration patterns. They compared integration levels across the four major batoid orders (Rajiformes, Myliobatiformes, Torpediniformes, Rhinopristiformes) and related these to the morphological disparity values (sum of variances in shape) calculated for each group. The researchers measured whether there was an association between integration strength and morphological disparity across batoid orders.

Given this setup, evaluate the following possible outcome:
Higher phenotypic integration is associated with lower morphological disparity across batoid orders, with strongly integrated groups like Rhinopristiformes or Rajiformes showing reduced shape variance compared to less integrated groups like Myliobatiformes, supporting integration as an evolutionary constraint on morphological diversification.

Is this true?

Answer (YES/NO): NO